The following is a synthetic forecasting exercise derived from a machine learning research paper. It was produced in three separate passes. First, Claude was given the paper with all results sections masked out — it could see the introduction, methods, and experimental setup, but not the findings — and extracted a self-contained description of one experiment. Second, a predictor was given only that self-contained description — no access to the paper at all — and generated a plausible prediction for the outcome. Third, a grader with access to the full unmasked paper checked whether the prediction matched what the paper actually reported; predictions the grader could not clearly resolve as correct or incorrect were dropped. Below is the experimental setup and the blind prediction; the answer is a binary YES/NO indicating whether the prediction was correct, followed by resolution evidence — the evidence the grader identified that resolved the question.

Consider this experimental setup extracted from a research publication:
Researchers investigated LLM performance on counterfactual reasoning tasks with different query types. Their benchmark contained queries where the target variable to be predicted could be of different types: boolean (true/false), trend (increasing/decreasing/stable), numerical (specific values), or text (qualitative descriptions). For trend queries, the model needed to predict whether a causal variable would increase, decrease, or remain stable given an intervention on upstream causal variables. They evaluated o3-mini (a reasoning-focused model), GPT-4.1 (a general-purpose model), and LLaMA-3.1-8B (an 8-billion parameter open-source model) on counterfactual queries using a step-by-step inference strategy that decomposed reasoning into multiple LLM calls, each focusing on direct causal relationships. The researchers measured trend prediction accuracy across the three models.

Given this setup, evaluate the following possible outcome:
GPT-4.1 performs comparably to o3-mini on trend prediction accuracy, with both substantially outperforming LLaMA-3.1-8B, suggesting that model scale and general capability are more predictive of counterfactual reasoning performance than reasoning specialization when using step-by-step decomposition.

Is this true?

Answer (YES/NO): NO